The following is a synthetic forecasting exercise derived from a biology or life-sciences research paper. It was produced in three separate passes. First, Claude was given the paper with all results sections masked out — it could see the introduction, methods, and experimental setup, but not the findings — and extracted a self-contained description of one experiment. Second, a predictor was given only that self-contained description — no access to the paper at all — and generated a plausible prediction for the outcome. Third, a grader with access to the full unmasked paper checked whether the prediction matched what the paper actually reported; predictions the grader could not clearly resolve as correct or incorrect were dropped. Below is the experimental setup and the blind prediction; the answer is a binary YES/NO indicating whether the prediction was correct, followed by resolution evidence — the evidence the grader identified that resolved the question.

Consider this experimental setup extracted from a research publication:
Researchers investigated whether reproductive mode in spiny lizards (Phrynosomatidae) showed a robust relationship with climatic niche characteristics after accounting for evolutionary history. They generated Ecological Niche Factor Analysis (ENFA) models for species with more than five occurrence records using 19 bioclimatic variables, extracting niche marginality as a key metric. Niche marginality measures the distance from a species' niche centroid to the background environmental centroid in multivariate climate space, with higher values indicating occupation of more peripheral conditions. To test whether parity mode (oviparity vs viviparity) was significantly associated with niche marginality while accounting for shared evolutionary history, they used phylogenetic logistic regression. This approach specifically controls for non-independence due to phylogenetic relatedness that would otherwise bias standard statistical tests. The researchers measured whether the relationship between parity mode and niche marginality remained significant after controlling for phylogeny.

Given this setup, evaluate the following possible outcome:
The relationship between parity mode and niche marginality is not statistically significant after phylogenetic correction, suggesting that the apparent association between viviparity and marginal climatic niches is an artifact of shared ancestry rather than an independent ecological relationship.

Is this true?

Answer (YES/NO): NO